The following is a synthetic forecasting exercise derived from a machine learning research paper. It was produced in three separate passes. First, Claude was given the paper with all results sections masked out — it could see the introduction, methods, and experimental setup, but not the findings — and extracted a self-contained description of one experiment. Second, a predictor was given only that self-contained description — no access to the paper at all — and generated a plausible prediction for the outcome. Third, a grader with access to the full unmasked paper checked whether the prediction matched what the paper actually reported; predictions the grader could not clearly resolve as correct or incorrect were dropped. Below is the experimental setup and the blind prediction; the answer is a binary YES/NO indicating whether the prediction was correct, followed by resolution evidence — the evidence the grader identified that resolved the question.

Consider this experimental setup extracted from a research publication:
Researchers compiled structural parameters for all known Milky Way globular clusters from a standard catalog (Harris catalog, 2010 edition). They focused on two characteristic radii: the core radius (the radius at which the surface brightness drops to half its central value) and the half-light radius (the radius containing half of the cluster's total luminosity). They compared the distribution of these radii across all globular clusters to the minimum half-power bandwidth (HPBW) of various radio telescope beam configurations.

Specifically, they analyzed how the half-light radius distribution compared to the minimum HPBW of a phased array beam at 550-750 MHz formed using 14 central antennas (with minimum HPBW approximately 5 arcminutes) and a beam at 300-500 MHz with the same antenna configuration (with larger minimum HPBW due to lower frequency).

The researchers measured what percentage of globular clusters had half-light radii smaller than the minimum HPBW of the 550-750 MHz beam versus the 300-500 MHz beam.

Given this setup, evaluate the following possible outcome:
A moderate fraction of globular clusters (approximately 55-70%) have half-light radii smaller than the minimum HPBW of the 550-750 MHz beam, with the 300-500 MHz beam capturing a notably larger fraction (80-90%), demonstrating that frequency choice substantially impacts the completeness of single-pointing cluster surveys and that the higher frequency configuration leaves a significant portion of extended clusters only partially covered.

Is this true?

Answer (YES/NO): NO